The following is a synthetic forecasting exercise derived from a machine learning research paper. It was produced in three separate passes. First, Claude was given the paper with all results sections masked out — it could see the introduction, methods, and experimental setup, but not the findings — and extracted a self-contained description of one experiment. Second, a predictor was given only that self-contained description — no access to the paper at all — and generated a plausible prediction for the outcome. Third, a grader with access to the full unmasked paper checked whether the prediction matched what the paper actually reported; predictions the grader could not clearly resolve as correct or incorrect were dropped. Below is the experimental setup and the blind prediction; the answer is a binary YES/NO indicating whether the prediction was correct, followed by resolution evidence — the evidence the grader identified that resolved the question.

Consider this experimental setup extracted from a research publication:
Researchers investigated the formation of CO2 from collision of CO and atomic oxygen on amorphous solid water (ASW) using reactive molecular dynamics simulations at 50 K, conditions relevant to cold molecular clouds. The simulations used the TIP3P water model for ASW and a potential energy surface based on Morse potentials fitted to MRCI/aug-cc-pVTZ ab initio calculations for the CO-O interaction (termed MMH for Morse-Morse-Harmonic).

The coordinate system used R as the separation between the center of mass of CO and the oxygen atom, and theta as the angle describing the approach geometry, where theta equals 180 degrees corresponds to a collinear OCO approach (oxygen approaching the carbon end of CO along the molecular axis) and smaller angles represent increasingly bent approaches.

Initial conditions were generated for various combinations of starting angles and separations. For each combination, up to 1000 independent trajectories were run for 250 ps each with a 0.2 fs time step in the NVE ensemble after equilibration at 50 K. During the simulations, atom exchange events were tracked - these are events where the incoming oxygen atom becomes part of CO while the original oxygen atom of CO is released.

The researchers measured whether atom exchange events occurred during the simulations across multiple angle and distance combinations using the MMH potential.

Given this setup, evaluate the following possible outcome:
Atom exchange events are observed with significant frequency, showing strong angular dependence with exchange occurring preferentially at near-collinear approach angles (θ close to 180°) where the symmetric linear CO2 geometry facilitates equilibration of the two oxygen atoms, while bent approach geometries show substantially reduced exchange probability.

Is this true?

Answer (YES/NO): NO